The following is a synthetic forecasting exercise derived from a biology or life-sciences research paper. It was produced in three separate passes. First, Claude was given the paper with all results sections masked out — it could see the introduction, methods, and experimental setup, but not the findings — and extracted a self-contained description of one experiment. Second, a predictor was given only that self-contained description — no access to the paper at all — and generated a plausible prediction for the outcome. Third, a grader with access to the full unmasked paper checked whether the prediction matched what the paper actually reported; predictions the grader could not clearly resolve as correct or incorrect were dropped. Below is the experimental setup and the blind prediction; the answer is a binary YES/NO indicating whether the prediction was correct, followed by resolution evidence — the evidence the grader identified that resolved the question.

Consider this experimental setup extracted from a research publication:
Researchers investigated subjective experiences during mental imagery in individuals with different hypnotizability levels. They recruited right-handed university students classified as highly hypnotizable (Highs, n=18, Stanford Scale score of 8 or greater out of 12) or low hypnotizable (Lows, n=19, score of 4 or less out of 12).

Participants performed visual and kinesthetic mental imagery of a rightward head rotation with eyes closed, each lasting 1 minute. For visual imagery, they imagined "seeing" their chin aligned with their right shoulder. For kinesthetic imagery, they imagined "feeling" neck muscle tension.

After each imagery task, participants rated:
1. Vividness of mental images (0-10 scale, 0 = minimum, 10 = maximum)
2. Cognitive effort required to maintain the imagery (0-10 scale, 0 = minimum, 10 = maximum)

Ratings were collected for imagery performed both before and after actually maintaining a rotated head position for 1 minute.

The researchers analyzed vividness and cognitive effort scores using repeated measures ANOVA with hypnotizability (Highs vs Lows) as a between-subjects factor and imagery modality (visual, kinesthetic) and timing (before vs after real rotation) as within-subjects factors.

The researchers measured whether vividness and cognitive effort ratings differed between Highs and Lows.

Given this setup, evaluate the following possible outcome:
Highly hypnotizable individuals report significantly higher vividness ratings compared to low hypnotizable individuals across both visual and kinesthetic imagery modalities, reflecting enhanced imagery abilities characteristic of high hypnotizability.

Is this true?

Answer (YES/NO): YES